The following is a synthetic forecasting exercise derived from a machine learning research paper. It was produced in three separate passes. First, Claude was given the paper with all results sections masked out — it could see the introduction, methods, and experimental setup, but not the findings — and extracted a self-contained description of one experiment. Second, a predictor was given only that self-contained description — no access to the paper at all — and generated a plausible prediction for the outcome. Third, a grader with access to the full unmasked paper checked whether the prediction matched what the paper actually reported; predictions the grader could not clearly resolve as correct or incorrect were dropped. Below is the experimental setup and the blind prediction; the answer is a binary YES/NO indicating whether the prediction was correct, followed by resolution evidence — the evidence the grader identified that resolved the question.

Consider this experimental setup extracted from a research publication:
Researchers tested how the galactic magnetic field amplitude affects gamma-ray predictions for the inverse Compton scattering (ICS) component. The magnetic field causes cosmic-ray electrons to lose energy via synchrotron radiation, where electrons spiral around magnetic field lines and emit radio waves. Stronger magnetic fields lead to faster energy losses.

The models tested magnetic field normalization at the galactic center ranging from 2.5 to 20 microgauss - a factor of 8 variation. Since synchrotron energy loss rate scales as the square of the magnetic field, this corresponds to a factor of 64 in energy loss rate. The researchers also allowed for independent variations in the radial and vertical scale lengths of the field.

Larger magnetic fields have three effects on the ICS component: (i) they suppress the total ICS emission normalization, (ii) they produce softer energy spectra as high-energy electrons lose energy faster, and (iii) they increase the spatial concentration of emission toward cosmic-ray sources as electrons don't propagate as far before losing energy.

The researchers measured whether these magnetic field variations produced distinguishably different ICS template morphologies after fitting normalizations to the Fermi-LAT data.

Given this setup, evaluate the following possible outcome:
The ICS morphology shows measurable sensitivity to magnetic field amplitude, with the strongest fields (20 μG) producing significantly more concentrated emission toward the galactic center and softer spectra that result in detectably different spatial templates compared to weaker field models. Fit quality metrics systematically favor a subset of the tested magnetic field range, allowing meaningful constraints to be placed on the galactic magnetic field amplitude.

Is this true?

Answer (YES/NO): NO